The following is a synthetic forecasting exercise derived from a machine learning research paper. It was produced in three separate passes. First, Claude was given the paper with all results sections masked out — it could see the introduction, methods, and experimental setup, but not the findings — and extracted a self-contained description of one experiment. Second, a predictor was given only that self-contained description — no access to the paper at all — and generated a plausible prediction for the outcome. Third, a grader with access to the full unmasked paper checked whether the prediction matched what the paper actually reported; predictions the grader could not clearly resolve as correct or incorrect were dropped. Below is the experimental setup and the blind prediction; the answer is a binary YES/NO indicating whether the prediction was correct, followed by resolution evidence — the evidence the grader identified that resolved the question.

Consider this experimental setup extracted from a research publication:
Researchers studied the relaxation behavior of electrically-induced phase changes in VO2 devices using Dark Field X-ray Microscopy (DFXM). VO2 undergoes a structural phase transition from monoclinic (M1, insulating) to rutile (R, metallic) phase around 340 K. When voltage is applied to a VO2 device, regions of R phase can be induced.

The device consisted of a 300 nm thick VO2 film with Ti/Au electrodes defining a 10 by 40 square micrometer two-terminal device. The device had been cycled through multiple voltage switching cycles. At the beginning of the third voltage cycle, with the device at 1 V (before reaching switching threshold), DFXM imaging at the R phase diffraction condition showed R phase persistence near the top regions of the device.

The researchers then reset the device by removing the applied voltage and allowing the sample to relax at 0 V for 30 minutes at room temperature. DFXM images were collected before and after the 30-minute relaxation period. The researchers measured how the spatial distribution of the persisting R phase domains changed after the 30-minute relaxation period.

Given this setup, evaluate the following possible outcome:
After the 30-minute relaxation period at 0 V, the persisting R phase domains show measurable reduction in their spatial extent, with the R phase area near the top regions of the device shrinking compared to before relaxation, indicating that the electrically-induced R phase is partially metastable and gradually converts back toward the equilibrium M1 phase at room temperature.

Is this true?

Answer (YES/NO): YES